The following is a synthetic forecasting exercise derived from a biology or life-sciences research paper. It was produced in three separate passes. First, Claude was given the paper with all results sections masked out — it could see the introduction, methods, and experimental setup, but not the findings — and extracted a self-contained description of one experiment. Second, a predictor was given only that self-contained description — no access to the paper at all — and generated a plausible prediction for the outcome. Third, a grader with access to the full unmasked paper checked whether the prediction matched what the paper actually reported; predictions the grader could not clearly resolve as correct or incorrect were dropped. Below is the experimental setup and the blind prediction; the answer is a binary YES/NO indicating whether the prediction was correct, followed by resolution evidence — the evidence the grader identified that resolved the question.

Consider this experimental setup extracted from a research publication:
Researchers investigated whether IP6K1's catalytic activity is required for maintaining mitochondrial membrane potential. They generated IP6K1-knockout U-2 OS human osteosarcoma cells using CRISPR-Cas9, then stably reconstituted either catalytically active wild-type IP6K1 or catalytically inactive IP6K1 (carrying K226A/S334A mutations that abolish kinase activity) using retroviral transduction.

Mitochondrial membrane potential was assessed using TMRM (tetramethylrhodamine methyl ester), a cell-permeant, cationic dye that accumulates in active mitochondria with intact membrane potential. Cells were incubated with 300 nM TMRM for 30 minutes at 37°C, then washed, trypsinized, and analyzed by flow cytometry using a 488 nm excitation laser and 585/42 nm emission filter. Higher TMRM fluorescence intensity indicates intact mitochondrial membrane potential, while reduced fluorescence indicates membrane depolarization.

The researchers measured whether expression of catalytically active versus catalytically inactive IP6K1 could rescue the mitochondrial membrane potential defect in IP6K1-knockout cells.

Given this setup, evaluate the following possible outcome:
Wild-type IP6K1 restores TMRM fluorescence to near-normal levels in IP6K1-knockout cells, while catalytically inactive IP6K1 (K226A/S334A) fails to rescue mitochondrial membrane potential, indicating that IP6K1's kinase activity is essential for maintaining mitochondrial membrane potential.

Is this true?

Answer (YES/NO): NO